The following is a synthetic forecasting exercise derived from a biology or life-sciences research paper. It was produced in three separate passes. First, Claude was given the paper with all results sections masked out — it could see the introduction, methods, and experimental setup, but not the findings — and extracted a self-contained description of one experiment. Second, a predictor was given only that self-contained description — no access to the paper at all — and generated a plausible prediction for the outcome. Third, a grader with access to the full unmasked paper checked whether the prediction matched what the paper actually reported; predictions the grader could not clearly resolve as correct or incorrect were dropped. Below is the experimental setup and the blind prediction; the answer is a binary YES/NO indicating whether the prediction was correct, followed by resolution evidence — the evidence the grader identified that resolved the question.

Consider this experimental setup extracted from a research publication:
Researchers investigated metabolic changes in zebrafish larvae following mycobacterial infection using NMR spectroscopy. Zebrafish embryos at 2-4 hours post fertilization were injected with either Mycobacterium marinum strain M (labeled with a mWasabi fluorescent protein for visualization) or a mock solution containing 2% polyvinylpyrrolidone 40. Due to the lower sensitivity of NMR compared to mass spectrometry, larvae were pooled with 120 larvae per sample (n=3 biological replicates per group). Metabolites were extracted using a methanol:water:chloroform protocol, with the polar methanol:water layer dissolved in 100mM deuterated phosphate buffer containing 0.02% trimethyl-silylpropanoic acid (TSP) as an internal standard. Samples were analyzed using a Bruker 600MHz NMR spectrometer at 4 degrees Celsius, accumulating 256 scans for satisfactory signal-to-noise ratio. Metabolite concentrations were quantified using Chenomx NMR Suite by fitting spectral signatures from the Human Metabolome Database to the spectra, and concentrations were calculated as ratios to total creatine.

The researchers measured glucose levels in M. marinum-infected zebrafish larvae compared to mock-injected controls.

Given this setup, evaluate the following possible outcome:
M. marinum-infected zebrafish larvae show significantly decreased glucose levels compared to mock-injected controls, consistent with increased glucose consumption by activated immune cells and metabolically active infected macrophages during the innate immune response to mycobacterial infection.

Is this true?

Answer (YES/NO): NO